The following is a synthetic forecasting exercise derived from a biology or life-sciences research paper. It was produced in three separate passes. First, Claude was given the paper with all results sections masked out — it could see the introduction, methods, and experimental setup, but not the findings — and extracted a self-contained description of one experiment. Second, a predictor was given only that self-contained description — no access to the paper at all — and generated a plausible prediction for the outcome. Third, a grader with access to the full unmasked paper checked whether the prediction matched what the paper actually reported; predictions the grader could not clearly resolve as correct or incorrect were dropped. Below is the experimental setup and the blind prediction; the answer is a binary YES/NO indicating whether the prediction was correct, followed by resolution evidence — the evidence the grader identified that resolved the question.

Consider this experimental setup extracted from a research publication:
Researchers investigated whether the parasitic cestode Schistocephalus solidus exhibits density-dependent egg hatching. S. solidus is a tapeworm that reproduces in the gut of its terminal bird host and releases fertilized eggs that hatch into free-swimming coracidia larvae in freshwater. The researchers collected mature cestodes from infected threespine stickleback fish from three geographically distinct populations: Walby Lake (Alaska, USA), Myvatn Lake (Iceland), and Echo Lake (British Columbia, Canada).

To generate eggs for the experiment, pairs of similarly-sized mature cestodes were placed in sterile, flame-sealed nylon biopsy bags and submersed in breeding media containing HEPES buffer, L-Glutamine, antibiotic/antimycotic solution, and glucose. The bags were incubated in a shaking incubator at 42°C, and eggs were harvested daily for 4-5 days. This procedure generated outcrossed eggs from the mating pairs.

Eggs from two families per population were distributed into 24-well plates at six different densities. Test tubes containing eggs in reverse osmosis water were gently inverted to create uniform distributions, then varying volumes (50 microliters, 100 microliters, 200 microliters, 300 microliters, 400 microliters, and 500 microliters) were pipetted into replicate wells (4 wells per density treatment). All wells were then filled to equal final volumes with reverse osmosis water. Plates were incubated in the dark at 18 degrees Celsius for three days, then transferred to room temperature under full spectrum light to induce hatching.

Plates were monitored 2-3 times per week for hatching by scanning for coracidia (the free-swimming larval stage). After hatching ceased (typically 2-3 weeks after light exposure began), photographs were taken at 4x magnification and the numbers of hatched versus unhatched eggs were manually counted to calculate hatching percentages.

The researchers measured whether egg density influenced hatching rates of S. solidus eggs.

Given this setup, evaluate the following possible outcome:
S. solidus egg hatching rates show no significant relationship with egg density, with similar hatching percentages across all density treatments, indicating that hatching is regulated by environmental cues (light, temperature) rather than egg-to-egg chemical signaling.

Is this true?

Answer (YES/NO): YES